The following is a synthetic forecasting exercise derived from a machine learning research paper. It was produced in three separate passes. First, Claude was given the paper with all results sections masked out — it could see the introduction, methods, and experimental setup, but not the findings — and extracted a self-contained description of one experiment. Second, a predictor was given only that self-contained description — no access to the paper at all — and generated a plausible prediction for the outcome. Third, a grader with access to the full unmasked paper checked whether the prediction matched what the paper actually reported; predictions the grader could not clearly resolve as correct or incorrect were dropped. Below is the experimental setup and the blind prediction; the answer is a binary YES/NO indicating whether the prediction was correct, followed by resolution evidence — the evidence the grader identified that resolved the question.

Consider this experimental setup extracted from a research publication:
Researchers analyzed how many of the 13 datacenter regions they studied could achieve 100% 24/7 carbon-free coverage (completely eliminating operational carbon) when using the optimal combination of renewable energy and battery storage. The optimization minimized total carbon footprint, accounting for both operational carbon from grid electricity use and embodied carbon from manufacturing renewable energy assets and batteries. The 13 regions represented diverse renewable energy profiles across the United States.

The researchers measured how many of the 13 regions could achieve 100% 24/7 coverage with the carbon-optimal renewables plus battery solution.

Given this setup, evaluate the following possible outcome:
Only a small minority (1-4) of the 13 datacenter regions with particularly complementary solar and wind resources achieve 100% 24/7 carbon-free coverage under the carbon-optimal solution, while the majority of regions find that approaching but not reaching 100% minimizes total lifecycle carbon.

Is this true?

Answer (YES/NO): NO